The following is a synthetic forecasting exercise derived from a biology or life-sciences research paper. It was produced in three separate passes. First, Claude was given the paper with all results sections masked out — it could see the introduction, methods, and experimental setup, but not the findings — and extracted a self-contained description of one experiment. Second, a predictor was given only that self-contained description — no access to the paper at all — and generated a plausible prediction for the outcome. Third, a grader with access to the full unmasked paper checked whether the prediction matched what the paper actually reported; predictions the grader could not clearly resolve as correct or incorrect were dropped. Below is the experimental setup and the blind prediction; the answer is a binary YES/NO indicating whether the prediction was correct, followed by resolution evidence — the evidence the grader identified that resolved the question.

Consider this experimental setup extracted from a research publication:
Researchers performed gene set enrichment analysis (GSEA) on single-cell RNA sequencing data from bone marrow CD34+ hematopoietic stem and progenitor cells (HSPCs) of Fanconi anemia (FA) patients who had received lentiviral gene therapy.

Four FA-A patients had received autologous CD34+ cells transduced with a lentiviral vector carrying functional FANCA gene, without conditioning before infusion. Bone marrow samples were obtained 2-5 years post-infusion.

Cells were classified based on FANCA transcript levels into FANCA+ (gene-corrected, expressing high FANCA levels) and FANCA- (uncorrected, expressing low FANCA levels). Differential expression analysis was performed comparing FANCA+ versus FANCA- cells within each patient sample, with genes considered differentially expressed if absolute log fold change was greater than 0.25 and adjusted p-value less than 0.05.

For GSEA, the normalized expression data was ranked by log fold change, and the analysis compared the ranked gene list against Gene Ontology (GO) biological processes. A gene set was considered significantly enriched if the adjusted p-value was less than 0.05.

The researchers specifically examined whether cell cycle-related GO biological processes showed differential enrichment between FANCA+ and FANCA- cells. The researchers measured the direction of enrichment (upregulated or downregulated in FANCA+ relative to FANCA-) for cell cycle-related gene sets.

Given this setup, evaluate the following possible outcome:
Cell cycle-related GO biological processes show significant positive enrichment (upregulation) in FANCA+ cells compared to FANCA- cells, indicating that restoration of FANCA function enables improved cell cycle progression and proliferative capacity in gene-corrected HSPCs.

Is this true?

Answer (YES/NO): YES